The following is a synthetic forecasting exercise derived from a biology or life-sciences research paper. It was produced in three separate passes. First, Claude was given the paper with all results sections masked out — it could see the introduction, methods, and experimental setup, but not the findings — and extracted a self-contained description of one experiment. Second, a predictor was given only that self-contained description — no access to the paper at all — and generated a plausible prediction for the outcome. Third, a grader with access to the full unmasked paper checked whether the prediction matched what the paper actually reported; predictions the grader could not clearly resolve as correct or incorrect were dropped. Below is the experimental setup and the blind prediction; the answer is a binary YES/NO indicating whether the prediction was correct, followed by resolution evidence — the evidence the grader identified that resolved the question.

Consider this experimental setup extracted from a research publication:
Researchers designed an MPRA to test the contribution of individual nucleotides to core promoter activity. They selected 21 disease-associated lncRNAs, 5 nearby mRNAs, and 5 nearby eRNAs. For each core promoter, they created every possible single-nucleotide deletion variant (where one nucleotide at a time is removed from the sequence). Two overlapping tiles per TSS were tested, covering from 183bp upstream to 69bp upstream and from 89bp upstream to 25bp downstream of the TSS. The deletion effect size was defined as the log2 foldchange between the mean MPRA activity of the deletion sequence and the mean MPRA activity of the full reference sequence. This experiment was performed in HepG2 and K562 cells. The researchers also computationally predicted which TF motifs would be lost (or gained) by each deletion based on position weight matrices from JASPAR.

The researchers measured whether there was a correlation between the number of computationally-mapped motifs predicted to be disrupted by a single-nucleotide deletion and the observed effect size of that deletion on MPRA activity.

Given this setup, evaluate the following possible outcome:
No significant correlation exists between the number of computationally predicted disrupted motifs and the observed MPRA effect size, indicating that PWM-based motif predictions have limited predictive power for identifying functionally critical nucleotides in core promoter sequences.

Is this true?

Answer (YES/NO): NO